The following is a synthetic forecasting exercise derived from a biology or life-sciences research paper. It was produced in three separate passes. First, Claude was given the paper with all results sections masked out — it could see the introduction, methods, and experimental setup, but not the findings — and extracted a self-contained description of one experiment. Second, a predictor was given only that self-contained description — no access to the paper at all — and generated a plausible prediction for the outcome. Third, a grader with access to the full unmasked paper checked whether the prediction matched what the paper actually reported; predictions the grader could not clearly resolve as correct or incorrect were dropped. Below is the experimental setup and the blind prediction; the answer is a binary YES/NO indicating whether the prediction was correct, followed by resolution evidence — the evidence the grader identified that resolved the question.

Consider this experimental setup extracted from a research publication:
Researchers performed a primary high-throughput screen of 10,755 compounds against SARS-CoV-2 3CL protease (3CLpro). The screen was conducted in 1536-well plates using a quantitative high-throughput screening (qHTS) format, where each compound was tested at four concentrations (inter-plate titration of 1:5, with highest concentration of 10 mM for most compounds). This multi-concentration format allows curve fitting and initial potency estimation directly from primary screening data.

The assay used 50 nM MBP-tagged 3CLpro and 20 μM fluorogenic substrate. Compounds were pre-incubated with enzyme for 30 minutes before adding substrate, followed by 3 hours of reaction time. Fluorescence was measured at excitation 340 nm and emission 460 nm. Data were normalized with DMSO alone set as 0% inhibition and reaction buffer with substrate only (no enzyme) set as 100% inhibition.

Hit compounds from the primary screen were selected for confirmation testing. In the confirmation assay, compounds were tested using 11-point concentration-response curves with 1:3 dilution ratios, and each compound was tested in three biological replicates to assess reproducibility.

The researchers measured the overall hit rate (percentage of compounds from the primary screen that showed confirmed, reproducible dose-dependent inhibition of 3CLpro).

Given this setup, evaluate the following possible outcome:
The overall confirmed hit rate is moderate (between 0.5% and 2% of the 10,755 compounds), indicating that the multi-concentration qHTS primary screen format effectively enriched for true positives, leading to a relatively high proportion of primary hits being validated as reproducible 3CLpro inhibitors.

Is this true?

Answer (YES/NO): NO